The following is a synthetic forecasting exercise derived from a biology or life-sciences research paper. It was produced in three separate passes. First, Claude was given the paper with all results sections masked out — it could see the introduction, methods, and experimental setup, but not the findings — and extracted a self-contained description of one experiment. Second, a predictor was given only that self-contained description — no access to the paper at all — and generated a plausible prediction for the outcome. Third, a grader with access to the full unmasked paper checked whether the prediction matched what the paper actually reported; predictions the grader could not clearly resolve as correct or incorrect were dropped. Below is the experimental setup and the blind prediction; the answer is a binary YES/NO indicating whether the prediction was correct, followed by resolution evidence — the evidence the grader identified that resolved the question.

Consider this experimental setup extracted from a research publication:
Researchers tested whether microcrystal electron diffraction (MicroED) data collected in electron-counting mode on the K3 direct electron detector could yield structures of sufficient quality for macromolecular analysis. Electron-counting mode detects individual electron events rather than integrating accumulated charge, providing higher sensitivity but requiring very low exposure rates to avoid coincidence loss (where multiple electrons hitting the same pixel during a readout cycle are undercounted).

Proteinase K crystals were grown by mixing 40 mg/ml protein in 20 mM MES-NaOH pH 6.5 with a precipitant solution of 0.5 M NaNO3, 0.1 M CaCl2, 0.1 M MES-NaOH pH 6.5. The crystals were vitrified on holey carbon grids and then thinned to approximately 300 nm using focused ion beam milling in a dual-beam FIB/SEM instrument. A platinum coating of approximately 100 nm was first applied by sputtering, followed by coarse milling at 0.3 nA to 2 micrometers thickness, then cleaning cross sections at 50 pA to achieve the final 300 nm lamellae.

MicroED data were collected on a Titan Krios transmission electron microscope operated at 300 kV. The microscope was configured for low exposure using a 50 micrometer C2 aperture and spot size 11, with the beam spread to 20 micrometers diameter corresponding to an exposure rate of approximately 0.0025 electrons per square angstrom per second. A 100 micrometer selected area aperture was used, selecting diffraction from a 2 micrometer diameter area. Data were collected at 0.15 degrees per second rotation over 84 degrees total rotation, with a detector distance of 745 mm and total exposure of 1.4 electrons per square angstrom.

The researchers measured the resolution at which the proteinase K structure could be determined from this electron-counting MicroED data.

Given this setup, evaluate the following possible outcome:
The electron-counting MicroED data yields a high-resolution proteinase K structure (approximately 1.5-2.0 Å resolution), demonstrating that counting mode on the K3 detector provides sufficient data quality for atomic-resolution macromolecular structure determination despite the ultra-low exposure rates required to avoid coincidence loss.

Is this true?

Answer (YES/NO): YES